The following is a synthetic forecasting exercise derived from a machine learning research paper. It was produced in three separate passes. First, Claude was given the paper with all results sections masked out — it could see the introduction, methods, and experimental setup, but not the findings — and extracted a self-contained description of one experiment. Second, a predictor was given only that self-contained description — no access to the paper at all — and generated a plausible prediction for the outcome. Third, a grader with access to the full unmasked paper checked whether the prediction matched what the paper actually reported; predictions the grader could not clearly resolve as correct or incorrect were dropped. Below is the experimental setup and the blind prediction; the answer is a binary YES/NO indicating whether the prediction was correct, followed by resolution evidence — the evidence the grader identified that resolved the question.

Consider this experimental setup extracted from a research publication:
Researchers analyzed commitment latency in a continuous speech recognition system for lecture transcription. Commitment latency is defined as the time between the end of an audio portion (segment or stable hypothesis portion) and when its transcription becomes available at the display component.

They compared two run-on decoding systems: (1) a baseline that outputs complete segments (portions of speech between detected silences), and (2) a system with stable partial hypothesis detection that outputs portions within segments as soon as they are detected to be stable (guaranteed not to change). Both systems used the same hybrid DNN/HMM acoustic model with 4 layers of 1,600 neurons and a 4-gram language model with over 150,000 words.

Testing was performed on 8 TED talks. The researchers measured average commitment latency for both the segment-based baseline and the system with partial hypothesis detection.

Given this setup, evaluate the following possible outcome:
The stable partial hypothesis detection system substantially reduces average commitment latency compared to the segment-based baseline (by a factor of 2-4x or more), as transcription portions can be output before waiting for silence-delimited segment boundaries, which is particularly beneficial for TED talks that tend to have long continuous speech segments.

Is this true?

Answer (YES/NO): NO